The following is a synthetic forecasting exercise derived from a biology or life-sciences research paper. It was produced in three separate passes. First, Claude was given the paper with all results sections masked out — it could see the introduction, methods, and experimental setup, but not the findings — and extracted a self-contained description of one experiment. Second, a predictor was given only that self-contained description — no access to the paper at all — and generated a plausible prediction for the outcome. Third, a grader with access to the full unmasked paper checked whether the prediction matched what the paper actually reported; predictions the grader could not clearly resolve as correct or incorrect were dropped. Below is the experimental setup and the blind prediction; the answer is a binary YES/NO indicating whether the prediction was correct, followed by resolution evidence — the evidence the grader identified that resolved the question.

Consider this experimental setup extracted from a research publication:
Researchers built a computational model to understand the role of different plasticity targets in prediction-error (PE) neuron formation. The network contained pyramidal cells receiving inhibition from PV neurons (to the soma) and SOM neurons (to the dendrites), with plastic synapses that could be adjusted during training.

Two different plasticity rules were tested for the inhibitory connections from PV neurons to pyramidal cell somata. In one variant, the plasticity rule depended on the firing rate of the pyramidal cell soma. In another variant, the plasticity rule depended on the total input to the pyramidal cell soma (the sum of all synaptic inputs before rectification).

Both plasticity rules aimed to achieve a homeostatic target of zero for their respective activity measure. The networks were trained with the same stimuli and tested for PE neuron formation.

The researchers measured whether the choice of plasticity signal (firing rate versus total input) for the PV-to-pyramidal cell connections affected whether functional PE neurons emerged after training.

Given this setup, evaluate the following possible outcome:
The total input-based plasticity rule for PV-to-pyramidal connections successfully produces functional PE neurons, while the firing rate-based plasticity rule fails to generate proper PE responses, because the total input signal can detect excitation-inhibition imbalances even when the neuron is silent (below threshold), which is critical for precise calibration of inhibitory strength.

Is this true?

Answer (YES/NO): NO